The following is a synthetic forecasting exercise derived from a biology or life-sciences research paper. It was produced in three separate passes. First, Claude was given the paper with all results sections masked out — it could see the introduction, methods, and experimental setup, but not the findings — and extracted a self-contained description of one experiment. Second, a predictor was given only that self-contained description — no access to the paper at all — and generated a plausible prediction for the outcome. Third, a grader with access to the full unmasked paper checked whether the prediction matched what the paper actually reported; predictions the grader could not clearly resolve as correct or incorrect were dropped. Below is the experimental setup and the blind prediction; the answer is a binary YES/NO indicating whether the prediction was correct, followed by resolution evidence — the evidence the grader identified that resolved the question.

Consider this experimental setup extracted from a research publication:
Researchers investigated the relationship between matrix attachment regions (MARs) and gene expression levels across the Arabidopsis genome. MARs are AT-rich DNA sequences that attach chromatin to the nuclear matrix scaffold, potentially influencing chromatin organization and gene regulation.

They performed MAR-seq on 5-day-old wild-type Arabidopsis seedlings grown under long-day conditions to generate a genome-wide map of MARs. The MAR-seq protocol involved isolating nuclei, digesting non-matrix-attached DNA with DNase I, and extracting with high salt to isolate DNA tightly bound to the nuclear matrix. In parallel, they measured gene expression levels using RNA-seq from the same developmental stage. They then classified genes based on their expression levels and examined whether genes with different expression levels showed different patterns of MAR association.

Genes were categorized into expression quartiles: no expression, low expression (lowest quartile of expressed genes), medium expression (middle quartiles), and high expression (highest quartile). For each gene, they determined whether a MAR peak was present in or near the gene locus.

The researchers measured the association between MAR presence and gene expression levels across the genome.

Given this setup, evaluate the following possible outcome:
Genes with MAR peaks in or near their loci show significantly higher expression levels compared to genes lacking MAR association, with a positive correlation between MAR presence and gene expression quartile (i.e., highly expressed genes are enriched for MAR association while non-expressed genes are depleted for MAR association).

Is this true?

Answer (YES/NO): YES